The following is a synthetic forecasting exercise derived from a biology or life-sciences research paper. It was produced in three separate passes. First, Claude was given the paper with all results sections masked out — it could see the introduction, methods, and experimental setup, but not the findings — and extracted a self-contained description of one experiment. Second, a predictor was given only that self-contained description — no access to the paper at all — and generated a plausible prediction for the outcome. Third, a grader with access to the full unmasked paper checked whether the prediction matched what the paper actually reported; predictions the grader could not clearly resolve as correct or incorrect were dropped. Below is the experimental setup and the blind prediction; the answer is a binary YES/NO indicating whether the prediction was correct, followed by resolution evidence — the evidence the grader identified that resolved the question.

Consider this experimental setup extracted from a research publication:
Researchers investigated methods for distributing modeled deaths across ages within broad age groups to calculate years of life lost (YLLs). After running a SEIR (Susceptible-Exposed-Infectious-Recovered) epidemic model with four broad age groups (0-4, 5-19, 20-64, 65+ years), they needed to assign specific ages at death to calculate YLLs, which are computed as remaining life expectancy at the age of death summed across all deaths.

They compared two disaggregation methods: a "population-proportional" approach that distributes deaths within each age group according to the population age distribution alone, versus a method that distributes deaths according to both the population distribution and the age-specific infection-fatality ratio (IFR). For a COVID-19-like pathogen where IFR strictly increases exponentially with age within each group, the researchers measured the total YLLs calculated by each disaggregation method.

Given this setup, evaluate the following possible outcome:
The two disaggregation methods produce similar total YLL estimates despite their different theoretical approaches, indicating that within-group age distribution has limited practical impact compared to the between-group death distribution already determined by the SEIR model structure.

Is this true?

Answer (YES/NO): NO